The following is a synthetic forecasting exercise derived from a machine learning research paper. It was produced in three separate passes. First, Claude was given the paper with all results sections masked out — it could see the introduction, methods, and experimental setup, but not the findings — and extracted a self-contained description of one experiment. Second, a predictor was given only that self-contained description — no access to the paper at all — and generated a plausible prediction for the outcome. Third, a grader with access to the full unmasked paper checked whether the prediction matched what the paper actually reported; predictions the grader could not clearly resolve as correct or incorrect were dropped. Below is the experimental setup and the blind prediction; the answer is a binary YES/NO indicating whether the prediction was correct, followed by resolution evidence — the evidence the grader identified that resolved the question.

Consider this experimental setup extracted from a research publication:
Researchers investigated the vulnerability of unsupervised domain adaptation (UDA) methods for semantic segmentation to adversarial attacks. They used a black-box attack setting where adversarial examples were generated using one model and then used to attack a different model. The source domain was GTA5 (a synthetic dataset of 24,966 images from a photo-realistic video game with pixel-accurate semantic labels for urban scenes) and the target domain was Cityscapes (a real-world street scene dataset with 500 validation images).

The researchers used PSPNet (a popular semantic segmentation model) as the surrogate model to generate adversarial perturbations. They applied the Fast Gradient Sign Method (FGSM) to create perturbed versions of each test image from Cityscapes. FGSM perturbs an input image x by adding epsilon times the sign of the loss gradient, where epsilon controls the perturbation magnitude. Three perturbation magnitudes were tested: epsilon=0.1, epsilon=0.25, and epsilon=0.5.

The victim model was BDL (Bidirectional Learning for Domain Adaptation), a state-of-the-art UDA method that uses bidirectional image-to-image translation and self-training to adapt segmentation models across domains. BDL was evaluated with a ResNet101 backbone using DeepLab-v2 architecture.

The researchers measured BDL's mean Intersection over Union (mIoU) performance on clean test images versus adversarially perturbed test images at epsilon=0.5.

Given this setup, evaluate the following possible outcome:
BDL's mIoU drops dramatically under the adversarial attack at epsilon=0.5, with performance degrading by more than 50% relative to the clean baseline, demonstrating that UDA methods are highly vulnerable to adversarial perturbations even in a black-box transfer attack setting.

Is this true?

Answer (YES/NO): YES